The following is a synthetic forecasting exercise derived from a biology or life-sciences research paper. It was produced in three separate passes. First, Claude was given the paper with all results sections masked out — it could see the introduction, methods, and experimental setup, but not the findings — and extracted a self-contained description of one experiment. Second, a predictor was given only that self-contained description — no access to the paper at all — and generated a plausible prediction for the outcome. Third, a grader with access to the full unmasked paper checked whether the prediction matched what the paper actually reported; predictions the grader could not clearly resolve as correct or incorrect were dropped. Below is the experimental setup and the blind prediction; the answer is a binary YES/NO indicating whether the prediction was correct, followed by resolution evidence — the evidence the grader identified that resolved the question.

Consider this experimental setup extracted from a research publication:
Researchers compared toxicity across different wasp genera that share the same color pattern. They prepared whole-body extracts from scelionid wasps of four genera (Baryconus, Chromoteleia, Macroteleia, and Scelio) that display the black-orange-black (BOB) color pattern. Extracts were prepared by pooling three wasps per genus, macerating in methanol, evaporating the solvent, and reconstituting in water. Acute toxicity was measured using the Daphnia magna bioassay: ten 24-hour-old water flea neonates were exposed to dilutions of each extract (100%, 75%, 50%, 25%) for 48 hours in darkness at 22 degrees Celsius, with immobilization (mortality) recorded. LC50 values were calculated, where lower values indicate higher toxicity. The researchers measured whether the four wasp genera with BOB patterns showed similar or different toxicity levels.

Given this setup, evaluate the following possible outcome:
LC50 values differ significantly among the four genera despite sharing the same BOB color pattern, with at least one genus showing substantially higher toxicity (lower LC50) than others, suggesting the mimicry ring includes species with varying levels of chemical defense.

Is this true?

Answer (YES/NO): NO